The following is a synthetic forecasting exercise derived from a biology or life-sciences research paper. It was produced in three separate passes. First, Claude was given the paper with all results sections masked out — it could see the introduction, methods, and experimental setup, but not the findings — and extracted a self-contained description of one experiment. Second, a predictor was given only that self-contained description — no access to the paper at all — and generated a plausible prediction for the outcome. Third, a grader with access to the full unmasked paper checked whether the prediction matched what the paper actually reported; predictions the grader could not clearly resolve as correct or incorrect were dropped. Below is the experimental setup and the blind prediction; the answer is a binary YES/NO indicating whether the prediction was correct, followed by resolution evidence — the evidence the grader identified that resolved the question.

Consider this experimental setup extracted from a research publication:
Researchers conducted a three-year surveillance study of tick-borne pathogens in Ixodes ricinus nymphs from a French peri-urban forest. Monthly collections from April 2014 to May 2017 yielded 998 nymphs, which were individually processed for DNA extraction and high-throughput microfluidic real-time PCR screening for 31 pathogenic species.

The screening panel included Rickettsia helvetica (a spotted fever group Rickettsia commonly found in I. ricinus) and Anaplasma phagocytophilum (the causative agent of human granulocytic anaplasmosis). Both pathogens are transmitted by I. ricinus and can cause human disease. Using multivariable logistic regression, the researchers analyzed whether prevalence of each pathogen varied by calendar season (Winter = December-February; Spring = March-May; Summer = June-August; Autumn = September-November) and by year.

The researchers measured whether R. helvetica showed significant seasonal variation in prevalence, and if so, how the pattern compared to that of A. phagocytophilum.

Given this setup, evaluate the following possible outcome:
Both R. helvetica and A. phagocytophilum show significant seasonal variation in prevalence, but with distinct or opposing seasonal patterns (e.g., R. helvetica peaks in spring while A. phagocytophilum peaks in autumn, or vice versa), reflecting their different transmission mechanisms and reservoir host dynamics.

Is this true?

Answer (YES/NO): NO